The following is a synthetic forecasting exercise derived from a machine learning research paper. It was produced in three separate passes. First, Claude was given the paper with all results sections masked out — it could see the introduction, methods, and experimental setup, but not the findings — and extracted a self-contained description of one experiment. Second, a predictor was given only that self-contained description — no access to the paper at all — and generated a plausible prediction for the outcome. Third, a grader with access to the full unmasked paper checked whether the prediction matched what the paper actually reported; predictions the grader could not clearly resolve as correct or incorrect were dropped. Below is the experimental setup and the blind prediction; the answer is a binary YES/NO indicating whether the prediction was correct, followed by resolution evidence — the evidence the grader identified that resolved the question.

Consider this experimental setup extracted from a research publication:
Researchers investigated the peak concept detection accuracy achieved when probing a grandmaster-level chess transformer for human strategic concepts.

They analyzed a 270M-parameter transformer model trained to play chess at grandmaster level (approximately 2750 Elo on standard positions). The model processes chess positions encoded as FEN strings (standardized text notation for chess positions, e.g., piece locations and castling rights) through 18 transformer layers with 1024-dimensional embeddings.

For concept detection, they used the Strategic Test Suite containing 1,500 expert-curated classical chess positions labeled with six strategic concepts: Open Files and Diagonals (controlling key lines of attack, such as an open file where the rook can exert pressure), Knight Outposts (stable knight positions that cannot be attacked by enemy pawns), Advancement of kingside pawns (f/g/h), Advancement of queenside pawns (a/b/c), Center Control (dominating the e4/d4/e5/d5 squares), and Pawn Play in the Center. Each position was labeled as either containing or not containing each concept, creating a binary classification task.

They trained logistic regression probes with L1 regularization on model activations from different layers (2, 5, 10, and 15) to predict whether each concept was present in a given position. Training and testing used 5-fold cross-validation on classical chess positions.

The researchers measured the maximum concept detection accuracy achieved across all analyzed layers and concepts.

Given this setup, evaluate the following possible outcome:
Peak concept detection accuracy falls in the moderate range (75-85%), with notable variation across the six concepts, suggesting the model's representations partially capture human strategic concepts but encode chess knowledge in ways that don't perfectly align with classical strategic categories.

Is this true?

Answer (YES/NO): YES